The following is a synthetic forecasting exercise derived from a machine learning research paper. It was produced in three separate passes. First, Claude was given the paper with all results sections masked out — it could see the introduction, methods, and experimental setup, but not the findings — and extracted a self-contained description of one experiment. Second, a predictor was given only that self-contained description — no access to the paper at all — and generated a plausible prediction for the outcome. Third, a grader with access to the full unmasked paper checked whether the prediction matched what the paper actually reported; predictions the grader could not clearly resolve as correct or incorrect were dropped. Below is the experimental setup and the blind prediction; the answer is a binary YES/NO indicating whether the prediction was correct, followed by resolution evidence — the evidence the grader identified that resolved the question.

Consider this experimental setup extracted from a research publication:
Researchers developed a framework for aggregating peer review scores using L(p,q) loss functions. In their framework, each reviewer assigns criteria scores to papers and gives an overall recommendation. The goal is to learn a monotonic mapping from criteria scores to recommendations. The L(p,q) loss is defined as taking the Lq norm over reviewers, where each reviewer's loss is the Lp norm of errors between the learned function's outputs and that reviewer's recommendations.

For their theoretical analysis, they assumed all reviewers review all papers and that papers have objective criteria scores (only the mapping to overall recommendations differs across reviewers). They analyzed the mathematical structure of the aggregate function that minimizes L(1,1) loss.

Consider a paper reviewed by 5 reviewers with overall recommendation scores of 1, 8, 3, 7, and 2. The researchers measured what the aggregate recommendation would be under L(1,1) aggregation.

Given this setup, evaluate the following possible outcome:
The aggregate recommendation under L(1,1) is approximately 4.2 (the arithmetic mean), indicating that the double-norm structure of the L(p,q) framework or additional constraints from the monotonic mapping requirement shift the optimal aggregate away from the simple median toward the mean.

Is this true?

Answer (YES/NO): NO